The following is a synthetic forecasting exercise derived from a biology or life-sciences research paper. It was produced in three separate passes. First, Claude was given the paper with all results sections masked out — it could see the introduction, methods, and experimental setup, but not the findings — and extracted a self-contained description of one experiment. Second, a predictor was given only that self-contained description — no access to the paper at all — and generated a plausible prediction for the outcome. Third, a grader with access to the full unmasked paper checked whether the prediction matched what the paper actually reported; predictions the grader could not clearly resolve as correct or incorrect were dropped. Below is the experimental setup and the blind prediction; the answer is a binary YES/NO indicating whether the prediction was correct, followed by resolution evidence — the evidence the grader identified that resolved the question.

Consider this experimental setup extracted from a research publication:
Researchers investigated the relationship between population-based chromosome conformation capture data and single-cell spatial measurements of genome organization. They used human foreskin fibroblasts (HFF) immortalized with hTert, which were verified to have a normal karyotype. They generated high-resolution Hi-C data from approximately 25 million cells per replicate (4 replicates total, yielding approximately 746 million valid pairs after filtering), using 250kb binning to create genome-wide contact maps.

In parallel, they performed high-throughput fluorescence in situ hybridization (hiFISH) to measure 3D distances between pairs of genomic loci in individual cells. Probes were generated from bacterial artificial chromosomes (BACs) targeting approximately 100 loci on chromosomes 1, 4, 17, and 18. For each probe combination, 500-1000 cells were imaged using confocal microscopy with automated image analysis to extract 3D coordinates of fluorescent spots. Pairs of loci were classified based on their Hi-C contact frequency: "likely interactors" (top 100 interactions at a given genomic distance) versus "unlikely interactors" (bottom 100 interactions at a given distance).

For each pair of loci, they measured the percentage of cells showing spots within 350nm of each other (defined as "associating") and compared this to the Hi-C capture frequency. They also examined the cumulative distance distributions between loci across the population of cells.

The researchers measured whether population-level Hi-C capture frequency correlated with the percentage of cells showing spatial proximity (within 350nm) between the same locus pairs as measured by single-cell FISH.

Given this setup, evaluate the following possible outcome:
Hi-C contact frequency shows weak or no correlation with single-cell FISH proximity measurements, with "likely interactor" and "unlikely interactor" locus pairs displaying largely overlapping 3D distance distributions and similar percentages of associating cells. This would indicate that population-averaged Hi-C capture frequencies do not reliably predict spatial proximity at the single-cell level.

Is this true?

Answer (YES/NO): NO